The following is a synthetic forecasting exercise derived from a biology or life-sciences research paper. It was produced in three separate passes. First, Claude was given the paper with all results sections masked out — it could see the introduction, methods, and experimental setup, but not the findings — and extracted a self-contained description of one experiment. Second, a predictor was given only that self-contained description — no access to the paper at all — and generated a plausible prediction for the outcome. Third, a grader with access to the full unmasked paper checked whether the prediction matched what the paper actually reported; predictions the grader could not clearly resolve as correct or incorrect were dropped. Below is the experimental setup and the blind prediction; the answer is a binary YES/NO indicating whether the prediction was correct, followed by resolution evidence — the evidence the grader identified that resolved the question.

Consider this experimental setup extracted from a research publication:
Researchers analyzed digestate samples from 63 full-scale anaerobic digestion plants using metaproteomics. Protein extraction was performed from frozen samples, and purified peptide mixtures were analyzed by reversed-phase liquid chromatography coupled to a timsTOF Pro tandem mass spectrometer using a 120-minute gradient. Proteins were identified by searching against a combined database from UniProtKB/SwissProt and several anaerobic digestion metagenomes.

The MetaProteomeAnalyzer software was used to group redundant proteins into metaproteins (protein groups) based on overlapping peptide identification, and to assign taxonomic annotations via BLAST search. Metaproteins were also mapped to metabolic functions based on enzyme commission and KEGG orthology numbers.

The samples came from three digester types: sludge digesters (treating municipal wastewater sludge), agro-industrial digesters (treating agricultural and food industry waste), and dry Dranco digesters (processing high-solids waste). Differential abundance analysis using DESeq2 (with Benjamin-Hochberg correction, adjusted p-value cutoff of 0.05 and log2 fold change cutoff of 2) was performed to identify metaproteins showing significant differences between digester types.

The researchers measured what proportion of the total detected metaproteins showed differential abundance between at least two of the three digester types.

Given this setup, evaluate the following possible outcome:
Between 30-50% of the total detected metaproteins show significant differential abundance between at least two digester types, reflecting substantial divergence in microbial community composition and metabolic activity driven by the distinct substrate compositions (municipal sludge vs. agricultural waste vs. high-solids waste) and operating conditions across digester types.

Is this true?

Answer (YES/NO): NO